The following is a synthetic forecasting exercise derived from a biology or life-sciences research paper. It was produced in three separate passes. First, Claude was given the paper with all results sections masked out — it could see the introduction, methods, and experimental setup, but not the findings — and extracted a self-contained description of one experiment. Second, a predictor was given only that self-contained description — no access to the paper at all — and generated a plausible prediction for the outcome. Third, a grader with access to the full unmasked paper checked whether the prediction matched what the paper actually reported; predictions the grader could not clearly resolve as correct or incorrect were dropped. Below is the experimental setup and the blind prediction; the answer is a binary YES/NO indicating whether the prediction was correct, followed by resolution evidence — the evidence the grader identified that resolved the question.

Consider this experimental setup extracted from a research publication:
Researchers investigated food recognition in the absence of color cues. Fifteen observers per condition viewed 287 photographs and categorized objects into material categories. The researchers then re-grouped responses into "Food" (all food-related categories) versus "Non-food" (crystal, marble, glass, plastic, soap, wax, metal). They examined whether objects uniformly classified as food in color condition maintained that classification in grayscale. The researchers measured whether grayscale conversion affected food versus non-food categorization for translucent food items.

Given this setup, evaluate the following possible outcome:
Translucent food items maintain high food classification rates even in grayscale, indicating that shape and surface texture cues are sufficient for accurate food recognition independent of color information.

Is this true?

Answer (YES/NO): NO